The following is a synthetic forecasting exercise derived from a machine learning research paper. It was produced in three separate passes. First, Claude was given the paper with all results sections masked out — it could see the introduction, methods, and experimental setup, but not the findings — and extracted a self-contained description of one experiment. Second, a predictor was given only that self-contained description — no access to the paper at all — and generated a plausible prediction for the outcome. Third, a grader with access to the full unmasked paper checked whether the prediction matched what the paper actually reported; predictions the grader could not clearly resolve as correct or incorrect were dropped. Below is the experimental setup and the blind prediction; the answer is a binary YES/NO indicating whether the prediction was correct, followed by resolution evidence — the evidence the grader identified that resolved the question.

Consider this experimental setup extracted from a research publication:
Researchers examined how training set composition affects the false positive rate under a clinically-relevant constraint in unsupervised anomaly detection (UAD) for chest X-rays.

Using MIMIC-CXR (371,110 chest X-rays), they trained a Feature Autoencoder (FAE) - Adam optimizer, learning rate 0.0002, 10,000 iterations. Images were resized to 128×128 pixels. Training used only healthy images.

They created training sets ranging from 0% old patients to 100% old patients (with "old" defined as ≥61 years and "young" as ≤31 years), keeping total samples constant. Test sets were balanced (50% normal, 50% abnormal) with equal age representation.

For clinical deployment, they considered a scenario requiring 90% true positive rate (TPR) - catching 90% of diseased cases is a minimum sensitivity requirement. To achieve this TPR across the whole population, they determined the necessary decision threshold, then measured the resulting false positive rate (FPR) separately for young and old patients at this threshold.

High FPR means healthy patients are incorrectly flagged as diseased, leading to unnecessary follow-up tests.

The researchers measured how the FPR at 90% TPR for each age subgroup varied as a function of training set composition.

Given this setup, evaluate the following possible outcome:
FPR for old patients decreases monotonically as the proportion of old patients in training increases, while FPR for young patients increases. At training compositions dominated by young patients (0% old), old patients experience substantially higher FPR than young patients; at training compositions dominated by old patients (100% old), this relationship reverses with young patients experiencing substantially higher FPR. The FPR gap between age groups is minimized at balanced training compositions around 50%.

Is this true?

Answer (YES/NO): NO